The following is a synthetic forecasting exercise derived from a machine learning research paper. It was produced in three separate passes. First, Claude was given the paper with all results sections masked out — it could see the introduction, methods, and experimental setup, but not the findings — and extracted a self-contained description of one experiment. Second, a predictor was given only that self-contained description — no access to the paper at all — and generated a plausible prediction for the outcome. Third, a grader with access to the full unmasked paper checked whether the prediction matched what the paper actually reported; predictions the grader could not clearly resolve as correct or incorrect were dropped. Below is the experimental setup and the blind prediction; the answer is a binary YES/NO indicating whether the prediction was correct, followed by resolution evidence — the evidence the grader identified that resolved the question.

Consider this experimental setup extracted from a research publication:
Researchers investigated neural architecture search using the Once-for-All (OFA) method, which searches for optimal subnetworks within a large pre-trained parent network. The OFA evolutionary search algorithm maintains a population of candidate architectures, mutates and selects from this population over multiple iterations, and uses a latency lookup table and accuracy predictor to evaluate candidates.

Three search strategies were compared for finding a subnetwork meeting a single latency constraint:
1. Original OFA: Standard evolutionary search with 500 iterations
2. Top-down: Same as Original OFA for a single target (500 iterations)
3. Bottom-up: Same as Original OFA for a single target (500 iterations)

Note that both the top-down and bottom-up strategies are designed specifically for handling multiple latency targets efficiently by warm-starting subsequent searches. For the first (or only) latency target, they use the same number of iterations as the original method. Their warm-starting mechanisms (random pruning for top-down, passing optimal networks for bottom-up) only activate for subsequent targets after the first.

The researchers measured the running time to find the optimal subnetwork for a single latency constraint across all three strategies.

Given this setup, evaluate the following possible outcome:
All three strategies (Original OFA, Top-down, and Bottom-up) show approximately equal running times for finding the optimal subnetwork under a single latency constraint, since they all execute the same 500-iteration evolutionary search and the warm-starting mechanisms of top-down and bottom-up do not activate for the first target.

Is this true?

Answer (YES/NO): YES